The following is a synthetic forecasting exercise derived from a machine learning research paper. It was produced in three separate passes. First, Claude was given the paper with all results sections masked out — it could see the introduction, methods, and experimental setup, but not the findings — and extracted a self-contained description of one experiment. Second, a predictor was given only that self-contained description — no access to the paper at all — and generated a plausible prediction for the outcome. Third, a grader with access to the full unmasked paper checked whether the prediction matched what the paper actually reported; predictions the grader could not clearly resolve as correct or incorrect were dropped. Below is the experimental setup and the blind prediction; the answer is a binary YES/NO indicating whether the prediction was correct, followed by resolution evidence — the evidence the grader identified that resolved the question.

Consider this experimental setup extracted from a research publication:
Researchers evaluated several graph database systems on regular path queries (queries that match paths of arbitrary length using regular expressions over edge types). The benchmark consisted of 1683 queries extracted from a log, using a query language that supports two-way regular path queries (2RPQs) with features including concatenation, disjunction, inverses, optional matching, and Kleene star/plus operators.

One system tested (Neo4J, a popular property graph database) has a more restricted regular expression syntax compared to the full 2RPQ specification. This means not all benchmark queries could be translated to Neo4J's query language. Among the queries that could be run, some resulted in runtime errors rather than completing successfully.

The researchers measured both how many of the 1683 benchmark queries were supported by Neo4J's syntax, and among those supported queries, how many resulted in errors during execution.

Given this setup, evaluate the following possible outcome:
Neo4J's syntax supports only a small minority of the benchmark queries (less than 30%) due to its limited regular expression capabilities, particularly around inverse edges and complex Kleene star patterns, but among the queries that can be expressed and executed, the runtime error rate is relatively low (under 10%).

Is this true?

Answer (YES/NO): NO